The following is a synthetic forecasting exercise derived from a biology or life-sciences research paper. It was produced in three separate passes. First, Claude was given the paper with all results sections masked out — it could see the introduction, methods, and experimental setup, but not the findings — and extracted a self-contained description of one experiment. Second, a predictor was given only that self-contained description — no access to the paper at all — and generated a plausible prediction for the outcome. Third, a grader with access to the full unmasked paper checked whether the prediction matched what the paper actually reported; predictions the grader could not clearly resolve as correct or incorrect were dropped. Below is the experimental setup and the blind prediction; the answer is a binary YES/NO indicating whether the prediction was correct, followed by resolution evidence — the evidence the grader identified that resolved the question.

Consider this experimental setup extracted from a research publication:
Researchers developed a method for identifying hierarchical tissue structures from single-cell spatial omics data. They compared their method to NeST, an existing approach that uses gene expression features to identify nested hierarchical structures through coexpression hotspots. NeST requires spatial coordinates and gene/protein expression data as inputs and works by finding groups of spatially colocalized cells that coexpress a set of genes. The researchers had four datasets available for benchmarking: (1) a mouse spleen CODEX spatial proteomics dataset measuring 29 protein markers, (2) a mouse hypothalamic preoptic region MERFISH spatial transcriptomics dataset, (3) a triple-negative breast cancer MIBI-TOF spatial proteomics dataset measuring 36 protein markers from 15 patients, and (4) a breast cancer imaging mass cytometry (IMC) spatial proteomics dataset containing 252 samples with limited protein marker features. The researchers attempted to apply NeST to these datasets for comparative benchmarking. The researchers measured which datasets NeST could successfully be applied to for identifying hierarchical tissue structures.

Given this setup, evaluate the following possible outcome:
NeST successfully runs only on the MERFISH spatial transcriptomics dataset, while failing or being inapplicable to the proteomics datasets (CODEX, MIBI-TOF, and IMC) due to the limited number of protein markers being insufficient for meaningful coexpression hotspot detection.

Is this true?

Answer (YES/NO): NO